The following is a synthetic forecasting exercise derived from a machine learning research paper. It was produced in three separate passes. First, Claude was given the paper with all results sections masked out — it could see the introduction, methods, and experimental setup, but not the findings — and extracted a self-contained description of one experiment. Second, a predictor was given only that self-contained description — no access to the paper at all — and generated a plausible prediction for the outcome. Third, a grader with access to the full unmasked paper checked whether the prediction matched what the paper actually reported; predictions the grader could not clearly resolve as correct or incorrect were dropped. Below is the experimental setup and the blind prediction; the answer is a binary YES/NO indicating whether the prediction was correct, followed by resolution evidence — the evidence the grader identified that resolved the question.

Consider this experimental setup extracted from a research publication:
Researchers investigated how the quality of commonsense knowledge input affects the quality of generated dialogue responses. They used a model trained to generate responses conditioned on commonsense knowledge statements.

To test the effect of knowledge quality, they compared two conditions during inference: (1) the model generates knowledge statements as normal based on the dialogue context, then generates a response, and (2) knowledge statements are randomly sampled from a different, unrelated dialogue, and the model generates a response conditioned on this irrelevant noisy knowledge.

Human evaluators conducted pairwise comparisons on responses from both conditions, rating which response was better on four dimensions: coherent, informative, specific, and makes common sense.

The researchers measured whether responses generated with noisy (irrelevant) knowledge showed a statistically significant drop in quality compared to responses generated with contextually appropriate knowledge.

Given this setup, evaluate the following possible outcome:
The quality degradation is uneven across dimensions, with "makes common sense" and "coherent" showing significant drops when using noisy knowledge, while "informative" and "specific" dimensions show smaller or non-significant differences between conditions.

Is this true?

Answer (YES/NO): NO